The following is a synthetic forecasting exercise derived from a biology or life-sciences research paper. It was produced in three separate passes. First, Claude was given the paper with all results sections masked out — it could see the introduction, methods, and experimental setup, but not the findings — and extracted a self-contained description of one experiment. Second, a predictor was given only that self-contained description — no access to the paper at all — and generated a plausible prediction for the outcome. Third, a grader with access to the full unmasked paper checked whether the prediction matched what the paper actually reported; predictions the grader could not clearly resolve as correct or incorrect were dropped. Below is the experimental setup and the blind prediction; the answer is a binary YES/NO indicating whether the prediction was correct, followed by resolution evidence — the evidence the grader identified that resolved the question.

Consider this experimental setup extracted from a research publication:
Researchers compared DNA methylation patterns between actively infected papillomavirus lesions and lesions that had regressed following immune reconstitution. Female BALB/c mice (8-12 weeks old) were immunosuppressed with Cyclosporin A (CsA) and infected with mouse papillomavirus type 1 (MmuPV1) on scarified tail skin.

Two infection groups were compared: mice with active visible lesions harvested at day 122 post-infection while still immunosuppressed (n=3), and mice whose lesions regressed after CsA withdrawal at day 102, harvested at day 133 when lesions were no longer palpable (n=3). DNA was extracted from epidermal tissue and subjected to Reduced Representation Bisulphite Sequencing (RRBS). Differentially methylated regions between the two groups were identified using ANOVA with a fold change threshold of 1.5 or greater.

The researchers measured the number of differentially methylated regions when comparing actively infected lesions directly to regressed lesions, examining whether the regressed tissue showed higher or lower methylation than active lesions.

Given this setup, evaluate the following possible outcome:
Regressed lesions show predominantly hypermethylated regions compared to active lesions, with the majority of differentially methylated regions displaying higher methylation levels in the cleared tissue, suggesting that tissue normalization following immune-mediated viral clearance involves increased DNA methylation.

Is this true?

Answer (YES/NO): YES